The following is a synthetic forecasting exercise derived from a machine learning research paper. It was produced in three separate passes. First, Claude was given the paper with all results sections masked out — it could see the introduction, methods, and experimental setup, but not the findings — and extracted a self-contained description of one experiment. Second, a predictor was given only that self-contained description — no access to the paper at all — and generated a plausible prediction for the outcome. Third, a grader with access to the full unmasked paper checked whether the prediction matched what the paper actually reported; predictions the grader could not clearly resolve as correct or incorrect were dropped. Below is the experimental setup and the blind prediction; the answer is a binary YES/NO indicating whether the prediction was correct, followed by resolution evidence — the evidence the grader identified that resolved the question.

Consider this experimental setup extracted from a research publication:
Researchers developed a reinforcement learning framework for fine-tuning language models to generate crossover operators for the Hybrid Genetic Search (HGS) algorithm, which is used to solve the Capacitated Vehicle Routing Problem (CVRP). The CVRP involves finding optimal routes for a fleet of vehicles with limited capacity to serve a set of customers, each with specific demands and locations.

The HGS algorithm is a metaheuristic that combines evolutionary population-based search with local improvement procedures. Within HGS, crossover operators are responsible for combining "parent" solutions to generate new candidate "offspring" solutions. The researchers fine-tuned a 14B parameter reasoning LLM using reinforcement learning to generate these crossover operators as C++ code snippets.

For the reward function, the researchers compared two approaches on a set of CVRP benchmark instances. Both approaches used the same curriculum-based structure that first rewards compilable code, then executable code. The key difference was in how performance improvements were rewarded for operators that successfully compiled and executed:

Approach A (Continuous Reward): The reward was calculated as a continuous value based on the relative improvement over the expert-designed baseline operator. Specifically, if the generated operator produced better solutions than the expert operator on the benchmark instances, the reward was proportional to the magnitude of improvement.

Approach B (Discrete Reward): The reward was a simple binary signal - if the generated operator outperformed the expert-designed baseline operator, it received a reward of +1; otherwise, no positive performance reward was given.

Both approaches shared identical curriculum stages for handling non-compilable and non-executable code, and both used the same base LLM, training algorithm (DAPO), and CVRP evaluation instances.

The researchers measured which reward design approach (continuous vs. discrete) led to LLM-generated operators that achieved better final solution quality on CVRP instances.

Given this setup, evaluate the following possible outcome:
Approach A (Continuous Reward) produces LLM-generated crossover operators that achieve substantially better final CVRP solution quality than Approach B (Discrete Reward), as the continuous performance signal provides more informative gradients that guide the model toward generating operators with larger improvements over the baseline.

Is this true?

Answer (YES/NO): YES